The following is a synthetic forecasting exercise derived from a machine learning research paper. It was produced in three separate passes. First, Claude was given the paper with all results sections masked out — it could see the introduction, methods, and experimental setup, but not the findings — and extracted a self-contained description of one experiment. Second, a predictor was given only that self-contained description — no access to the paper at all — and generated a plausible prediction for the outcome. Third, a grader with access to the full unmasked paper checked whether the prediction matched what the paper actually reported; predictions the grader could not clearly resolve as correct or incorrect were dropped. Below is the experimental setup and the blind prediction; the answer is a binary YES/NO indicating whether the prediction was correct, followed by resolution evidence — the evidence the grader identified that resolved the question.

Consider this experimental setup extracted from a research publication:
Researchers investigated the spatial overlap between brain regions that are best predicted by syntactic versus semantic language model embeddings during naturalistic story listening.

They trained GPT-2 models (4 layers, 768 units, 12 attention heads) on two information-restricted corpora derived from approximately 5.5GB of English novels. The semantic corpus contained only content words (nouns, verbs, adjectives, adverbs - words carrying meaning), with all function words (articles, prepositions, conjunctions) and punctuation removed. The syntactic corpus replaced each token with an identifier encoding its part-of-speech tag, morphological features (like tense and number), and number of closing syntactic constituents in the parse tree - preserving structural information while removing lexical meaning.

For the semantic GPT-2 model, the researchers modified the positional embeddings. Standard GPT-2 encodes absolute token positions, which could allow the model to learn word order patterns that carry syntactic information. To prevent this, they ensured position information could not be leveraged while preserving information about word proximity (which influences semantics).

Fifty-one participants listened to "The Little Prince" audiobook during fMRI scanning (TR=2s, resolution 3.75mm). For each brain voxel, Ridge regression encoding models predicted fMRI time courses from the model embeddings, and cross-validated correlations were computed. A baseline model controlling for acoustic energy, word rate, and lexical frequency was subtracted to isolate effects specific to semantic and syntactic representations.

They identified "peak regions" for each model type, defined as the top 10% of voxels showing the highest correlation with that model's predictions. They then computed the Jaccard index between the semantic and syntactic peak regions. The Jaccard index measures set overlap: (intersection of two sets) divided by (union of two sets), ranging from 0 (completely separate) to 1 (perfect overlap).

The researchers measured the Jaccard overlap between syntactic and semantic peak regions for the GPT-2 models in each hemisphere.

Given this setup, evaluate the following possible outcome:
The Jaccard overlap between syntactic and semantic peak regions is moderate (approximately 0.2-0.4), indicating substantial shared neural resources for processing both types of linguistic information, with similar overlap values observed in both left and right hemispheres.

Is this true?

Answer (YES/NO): NO